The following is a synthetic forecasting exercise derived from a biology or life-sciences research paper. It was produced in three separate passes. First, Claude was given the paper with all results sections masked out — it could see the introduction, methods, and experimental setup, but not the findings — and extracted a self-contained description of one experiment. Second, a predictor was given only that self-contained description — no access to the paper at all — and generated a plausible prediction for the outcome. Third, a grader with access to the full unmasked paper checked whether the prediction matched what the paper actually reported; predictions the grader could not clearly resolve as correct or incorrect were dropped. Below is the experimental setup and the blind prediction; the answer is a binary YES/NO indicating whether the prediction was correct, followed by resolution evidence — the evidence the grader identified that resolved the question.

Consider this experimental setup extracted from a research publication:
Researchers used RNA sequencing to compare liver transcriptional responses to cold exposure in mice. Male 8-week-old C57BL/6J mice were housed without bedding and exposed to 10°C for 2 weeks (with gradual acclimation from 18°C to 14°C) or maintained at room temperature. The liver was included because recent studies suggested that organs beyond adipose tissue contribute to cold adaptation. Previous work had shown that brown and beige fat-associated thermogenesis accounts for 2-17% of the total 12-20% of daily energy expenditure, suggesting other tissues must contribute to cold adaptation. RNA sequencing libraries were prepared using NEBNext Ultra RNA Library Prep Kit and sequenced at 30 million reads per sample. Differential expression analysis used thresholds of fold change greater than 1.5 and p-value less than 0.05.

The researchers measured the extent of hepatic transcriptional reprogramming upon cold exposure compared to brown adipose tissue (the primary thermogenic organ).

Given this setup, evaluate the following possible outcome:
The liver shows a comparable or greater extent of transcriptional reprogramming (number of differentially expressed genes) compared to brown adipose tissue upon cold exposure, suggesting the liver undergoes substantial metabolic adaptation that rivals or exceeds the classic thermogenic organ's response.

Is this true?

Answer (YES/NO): NO